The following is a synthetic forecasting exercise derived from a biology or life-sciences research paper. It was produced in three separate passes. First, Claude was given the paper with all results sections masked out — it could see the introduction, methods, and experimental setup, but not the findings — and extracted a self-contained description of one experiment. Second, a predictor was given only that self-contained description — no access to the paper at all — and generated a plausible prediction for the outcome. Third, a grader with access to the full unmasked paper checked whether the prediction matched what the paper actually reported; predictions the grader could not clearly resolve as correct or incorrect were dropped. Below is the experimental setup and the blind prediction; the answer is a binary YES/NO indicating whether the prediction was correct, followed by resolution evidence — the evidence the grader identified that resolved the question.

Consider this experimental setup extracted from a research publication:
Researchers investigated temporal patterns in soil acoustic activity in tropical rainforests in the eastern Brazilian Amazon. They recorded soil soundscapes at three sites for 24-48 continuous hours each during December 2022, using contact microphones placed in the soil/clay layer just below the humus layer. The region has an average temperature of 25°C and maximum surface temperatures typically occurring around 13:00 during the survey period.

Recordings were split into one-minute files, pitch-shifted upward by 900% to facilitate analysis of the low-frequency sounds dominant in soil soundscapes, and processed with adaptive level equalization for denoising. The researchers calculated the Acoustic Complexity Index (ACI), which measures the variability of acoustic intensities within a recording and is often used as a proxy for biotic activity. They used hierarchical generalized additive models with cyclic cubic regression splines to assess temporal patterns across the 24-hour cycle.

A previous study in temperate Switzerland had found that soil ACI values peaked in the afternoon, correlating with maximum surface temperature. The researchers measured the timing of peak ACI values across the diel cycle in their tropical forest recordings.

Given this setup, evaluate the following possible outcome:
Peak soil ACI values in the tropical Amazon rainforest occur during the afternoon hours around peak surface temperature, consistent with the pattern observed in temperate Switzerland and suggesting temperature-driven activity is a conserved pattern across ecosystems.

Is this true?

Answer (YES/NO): NO